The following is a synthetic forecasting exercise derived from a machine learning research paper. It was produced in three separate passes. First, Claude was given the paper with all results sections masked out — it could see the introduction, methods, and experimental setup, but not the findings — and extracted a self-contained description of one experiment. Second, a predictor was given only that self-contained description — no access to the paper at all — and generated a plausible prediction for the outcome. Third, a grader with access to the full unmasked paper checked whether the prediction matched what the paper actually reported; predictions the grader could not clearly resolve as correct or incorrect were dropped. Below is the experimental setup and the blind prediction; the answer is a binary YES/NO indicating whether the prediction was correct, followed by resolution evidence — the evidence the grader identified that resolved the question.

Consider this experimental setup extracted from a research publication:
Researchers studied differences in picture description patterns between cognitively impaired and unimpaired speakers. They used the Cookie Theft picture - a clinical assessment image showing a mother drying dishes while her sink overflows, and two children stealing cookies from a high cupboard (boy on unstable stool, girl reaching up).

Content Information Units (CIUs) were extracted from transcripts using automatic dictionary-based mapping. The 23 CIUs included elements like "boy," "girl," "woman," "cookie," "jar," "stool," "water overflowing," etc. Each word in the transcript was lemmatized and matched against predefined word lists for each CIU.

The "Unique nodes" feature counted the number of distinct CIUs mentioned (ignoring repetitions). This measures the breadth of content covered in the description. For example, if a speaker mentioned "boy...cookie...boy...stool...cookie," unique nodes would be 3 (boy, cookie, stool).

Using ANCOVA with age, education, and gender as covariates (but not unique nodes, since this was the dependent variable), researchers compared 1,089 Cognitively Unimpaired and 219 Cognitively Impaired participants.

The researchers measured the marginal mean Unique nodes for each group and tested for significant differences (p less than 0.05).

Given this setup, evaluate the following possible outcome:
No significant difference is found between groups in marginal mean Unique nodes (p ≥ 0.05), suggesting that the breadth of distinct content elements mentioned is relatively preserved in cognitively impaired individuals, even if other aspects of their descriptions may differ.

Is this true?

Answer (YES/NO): NO